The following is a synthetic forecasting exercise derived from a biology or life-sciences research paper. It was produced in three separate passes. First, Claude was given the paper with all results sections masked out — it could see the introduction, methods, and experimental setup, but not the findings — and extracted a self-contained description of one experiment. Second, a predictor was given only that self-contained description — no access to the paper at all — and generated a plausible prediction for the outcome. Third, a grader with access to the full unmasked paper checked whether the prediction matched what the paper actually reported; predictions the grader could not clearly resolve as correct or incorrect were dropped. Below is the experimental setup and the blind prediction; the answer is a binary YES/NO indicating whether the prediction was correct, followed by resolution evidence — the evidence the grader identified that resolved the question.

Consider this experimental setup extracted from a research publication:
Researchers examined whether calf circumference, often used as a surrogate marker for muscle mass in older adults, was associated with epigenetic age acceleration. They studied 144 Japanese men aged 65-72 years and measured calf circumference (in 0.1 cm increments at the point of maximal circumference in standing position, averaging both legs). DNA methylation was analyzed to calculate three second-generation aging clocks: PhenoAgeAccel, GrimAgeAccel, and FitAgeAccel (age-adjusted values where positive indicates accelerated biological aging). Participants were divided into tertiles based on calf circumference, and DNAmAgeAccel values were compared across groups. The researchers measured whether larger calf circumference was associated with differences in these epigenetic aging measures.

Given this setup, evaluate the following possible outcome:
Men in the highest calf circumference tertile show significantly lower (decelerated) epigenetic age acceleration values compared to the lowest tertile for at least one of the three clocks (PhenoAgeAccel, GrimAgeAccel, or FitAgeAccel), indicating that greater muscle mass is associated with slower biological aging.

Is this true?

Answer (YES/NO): YES